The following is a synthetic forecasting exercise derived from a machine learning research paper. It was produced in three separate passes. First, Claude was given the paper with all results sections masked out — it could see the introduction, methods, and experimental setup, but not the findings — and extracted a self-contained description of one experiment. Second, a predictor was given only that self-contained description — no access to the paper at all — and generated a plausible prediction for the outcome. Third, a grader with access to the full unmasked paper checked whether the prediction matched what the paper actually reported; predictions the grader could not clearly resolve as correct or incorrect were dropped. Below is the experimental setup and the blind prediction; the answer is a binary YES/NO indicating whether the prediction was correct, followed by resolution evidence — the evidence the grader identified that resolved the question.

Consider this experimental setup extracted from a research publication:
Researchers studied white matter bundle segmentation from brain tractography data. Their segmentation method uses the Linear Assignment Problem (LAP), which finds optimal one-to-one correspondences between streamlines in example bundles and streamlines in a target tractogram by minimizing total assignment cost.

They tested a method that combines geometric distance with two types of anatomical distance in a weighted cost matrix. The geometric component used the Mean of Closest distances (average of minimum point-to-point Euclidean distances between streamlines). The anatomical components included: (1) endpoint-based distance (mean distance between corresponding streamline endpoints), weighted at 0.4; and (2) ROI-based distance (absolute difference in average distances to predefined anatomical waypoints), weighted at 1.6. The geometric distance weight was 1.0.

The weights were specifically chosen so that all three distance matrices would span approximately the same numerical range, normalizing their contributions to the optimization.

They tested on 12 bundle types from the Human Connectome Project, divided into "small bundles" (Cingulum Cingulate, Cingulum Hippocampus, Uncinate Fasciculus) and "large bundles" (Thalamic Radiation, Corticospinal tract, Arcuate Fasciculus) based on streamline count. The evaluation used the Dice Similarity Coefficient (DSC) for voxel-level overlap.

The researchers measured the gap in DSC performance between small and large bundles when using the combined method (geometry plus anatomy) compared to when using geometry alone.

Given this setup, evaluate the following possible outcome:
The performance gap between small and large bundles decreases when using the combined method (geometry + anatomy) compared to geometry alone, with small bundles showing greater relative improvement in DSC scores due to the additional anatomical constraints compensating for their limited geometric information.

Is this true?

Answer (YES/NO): YES